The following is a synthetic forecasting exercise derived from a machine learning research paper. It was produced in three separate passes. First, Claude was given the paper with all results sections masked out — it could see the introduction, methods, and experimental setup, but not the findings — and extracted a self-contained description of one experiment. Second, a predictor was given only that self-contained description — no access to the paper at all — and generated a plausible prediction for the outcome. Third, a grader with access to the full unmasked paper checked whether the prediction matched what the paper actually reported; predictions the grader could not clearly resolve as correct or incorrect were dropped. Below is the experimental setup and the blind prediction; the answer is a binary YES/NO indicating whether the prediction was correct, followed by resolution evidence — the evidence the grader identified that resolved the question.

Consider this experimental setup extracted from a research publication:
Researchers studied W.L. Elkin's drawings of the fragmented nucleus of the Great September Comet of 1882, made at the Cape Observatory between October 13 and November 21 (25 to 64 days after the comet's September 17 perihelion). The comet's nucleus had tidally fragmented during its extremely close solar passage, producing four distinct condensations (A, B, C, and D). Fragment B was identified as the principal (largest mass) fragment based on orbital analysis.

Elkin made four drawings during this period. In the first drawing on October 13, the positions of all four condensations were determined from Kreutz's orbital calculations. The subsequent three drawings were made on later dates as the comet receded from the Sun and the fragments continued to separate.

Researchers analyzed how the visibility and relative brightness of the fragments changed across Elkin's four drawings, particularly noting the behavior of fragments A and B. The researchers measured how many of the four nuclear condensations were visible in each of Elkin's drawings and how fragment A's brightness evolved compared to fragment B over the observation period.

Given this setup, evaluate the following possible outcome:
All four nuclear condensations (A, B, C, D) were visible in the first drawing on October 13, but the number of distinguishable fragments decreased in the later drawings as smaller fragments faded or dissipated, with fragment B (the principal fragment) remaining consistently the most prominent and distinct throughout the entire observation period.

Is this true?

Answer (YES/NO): NO